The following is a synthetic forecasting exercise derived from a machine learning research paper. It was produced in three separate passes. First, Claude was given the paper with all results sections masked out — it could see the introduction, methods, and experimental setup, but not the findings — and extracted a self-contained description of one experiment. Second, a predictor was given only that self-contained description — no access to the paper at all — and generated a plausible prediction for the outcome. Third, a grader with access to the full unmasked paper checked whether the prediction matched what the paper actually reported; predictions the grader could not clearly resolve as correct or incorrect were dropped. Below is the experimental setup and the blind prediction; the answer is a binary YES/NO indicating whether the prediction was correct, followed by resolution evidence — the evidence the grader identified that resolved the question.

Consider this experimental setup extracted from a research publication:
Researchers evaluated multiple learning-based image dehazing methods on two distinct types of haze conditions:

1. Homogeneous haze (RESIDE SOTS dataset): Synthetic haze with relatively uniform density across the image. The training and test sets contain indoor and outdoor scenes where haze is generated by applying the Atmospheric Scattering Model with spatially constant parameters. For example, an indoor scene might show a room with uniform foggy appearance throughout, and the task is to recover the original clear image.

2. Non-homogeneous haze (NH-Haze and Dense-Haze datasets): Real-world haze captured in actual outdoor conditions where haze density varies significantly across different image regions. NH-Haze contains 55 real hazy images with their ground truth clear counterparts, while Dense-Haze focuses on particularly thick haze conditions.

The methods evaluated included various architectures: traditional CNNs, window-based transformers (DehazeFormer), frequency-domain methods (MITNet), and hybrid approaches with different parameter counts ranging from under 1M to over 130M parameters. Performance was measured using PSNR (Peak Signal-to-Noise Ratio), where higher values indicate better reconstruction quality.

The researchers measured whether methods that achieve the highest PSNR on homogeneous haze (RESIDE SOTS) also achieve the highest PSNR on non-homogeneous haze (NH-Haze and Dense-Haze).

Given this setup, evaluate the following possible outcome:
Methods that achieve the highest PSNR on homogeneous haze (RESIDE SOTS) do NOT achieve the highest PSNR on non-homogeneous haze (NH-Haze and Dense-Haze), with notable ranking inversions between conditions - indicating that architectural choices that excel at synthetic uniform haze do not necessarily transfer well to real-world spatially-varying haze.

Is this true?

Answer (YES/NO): NO